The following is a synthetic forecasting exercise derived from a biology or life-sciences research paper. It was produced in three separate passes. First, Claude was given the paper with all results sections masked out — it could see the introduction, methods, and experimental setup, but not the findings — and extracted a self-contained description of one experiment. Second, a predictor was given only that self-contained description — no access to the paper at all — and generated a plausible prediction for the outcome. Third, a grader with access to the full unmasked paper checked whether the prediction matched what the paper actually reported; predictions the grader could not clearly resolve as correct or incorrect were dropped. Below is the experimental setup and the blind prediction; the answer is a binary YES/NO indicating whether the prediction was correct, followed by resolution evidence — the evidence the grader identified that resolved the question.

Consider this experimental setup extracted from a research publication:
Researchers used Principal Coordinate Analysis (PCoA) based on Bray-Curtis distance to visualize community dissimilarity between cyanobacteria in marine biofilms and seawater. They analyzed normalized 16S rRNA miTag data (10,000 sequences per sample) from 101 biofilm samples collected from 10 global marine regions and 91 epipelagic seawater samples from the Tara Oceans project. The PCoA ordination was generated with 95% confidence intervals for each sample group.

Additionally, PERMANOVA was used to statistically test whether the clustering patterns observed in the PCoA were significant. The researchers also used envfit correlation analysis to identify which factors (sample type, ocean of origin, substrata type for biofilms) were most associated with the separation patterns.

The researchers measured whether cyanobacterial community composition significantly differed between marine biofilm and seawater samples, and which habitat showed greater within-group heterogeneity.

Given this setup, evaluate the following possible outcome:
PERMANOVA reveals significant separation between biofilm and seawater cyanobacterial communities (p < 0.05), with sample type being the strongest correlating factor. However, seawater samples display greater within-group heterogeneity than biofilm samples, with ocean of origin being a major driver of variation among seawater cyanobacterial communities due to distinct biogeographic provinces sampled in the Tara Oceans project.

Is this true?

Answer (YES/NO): NO